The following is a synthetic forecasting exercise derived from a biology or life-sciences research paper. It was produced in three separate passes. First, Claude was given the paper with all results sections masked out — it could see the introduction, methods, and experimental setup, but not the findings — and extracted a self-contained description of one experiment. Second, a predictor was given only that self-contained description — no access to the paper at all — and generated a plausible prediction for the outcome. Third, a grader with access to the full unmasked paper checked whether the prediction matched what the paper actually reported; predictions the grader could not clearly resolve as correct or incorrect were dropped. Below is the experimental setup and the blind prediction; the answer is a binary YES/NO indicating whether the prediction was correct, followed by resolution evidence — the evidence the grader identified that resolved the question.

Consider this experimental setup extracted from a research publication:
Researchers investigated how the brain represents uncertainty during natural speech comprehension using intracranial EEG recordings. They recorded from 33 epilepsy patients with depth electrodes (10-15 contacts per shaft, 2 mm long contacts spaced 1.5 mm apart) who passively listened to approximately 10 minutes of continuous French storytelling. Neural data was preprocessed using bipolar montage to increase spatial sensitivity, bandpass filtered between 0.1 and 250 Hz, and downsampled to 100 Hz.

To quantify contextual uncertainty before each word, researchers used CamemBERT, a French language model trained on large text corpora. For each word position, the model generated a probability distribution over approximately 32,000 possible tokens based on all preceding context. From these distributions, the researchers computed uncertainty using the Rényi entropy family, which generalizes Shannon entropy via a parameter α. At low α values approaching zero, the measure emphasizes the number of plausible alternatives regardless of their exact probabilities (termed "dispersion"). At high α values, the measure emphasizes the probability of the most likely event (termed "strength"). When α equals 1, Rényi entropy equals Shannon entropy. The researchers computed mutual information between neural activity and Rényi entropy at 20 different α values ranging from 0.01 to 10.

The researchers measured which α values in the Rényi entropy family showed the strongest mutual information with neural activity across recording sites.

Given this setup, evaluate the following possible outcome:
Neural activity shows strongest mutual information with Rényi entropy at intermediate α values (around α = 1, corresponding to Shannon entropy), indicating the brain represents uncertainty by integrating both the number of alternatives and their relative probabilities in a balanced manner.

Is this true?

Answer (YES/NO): NO